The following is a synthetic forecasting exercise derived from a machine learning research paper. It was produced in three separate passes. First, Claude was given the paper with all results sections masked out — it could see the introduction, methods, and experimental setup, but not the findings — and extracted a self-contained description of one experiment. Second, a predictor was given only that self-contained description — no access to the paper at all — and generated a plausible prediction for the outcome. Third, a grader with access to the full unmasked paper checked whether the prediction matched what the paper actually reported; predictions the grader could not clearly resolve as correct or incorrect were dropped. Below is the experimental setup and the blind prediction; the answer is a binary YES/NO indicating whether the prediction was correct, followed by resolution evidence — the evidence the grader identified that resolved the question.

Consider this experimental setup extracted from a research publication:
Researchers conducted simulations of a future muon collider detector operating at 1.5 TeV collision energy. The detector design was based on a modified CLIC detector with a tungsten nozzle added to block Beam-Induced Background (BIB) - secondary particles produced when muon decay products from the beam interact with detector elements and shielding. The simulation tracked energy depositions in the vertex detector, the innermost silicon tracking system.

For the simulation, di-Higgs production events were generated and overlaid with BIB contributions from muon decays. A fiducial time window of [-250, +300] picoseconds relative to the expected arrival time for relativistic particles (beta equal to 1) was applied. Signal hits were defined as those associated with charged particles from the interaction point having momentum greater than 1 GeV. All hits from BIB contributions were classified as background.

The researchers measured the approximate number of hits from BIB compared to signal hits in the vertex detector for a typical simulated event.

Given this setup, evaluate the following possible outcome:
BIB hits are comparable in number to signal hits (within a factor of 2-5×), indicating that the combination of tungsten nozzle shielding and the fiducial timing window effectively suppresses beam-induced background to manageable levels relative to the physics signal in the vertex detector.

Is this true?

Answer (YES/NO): NO